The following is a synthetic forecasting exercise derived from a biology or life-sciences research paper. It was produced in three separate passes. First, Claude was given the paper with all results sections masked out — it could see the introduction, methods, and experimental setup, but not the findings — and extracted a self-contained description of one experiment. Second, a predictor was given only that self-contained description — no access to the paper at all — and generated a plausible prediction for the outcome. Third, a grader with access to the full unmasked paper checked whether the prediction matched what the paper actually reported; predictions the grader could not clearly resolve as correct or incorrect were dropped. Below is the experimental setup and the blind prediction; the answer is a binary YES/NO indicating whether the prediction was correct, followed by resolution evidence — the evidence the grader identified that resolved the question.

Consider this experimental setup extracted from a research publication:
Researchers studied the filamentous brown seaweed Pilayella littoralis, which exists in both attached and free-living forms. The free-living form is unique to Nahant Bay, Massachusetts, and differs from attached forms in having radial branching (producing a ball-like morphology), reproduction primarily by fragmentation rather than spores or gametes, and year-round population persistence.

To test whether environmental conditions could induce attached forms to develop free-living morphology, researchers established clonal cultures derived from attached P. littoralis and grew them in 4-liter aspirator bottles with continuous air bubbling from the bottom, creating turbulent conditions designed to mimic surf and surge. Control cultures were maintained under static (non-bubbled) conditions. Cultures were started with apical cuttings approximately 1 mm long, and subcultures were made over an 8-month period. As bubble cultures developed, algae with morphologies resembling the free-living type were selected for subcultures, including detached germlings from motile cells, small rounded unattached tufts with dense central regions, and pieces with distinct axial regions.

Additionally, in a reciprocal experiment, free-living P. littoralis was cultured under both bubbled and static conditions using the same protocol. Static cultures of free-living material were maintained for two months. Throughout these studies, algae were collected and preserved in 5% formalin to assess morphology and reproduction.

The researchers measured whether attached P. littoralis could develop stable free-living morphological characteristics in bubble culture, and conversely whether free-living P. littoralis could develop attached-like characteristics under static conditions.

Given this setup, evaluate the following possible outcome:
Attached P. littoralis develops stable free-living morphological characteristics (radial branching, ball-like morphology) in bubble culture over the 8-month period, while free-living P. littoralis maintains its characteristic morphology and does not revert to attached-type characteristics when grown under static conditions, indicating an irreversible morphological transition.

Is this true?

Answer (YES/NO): NO